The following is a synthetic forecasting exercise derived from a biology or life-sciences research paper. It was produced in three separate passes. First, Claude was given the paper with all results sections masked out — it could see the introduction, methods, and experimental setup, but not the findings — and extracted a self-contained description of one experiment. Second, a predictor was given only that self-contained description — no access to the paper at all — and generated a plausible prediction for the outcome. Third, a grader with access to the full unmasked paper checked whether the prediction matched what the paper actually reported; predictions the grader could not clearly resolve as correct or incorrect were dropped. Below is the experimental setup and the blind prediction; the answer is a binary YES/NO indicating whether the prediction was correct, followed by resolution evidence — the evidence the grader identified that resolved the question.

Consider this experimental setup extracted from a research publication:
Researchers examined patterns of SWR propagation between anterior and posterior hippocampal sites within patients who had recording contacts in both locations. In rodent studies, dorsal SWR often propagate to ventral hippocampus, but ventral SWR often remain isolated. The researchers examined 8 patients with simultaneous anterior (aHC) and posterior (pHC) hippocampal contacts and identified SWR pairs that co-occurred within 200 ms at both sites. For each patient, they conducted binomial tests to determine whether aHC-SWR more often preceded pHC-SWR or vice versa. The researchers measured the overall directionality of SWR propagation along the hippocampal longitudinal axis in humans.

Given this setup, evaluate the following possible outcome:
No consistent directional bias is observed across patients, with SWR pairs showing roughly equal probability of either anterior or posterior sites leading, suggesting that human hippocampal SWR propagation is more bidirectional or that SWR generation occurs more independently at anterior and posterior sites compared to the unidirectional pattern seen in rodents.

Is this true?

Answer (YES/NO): YES